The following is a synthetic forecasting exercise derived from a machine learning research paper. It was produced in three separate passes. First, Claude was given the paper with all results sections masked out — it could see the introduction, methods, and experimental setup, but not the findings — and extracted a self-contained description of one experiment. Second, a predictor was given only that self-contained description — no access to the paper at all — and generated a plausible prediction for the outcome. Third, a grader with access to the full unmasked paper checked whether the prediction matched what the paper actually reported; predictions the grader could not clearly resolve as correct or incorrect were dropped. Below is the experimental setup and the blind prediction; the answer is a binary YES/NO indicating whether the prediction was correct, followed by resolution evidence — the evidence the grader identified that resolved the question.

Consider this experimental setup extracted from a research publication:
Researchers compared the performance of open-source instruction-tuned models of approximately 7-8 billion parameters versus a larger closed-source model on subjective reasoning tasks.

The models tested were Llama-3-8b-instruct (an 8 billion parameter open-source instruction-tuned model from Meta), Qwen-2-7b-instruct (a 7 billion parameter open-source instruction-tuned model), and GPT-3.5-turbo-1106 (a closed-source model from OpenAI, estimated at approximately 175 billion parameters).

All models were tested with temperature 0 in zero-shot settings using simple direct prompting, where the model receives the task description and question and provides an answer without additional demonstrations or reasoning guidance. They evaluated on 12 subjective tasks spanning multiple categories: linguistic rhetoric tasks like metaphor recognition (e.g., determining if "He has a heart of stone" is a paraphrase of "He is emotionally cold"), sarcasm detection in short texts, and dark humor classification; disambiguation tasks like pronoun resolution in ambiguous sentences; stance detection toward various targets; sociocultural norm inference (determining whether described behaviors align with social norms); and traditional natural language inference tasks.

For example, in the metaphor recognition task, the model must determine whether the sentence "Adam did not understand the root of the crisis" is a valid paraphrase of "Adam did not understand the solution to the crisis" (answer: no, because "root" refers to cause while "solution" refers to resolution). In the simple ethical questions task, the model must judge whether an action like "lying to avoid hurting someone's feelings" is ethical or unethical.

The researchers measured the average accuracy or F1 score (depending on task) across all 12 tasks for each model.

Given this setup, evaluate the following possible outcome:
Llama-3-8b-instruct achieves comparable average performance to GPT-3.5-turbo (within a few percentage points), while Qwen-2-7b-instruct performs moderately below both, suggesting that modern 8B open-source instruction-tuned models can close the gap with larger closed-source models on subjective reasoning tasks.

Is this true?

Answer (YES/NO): NO